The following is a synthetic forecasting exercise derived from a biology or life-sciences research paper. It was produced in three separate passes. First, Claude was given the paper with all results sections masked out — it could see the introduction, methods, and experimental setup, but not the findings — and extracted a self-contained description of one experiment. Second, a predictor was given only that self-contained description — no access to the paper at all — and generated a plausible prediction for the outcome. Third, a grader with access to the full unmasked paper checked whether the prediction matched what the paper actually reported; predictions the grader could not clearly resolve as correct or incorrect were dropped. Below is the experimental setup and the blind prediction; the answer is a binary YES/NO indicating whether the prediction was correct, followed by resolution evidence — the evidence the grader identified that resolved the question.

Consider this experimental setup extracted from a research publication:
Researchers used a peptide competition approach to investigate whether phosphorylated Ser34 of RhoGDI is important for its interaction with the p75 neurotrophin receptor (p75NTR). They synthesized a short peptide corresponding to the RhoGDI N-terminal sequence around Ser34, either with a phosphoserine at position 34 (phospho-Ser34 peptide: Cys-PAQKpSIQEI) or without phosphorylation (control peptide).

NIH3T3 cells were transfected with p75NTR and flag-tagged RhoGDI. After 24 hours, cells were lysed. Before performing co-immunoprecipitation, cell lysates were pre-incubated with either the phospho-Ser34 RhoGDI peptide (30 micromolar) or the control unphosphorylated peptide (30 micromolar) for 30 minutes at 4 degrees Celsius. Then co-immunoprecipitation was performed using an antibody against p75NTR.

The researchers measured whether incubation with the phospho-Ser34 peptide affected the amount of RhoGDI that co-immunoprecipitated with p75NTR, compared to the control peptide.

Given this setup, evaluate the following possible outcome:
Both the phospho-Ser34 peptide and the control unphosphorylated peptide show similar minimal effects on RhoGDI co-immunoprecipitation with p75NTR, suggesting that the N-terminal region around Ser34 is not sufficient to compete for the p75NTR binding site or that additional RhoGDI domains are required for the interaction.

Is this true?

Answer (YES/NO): NO